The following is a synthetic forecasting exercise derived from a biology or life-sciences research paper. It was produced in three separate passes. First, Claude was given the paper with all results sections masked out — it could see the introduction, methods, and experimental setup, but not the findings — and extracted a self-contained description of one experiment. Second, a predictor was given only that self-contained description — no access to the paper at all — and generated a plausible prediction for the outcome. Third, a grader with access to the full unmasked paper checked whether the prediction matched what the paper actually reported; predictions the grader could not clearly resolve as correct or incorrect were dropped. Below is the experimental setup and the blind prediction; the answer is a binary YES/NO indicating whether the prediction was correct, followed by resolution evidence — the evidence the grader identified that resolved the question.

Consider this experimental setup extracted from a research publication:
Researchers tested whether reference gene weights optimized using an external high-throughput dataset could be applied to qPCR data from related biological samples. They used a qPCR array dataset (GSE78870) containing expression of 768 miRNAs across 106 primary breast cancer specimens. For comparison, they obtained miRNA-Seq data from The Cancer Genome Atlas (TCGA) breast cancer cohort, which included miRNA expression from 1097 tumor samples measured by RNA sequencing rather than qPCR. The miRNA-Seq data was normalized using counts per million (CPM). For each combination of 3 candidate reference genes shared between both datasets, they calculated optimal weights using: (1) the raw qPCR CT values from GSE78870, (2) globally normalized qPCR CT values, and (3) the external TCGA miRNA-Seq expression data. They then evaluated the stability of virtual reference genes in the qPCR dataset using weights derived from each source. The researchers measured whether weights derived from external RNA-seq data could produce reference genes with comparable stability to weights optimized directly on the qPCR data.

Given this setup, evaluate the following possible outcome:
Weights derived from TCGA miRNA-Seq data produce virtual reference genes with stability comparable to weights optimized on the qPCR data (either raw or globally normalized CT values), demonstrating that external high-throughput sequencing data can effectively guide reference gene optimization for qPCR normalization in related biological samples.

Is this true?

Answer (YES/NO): NO